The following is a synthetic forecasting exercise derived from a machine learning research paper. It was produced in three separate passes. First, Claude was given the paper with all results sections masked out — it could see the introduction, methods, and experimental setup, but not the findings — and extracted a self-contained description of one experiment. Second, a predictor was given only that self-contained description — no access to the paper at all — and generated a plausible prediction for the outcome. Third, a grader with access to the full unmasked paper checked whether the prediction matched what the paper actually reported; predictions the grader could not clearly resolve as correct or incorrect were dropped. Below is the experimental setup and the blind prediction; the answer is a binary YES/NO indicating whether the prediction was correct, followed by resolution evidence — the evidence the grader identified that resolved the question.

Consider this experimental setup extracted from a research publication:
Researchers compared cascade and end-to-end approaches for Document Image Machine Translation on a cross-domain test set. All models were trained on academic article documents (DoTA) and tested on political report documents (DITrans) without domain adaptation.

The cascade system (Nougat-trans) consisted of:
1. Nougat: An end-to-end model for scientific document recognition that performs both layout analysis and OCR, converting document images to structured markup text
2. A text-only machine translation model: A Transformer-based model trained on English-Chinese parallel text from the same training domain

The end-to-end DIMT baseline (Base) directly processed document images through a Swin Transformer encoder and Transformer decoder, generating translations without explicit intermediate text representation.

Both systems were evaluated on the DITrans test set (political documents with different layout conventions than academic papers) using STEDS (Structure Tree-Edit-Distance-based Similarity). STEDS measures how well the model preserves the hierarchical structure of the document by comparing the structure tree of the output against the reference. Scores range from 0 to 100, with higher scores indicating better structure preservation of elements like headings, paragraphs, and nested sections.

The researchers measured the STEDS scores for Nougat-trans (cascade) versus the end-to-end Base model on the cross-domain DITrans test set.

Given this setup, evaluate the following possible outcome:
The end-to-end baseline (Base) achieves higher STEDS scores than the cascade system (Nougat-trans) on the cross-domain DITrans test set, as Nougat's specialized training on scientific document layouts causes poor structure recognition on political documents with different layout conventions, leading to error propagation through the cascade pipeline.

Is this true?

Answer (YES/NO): YES